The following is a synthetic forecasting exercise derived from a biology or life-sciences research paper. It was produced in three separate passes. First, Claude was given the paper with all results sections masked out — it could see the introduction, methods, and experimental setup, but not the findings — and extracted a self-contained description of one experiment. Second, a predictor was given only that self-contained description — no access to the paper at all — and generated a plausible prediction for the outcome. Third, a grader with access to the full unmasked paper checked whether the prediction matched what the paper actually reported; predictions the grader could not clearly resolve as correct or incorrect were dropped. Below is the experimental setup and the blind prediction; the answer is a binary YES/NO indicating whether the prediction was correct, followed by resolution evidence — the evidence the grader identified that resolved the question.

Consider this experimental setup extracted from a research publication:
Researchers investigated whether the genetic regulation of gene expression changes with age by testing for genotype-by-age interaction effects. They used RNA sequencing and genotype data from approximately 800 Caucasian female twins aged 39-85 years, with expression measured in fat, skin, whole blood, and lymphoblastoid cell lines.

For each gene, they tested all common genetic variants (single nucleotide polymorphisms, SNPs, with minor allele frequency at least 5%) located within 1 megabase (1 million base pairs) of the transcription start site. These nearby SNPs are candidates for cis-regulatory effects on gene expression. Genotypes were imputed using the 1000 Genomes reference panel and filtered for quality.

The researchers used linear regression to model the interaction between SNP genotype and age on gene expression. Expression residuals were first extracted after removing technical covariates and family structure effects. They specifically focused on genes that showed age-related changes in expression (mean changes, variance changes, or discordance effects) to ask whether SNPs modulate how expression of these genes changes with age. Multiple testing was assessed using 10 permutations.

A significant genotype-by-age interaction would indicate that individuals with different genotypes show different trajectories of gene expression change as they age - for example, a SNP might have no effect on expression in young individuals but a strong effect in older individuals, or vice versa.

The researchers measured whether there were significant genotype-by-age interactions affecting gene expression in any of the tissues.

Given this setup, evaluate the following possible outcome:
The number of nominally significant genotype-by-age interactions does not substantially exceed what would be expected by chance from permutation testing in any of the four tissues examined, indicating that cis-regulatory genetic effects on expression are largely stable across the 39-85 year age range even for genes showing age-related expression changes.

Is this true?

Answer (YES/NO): NO